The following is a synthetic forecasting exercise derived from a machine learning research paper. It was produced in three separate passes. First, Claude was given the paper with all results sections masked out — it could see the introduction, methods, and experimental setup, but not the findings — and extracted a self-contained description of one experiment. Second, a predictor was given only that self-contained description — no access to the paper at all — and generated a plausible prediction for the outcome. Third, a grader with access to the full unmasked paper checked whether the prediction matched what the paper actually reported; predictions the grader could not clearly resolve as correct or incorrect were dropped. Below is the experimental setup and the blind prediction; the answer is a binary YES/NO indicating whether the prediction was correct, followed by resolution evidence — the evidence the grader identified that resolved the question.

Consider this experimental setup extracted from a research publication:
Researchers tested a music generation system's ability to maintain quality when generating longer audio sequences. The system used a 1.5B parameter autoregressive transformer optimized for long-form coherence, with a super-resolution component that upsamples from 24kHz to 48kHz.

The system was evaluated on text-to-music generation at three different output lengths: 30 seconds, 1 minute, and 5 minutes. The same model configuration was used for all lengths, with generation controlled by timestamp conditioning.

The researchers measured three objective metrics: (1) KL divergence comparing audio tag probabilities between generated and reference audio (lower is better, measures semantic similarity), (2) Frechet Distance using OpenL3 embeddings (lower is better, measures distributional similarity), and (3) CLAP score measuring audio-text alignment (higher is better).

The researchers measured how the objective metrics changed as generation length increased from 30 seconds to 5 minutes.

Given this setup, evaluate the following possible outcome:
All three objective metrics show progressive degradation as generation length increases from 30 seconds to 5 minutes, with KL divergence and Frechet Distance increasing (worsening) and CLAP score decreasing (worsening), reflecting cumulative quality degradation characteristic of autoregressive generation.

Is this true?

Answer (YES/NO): NO